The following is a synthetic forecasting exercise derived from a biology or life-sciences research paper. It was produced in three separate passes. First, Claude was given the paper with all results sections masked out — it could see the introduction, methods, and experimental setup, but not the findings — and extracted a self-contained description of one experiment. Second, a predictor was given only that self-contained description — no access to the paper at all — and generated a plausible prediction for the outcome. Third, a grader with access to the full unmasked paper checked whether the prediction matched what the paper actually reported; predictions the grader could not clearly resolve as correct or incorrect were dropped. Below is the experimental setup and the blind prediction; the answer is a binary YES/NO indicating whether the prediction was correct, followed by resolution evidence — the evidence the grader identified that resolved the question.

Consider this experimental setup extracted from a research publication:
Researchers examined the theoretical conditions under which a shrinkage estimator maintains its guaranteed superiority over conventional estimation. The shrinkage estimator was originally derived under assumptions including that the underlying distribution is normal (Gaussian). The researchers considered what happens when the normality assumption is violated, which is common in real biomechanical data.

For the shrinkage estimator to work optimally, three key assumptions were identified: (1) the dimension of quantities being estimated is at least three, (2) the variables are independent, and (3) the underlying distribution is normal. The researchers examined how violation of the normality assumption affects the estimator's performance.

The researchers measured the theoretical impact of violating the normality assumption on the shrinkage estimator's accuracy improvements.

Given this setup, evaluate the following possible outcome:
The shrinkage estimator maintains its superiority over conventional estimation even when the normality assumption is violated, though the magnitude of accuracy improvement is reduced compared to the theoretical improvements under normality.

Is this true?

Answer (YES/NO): YES